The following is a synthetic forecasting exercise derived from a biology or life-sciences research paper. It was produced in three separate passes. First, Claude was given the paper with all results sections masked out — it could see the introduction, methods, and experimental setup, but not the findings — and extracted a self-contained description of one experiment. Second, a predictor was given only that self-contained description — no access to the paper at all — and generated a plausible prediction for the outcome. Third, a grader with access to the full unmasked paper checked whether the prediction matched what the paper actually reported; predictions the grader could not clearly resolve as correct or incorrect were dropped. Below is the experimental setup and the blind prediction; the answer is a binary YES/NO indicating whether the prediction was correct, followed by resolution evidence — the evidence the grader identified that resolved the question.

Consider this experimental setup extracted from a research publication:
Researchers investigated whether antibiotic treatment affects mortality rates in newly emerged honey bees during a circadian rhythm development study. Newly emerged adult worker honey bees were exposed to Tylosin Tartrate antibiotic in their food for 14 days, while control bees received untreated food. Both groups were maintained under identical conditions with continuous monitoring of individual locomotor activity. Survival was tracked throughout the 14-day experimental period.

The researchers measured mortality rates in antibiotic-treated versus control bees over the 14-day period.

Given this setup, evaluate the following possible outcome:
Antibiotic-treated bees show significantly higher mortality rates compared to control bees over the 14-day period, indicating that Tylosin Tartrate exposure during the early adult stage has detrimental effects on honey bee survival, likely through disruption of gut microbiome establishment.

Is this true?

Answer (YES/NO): NO